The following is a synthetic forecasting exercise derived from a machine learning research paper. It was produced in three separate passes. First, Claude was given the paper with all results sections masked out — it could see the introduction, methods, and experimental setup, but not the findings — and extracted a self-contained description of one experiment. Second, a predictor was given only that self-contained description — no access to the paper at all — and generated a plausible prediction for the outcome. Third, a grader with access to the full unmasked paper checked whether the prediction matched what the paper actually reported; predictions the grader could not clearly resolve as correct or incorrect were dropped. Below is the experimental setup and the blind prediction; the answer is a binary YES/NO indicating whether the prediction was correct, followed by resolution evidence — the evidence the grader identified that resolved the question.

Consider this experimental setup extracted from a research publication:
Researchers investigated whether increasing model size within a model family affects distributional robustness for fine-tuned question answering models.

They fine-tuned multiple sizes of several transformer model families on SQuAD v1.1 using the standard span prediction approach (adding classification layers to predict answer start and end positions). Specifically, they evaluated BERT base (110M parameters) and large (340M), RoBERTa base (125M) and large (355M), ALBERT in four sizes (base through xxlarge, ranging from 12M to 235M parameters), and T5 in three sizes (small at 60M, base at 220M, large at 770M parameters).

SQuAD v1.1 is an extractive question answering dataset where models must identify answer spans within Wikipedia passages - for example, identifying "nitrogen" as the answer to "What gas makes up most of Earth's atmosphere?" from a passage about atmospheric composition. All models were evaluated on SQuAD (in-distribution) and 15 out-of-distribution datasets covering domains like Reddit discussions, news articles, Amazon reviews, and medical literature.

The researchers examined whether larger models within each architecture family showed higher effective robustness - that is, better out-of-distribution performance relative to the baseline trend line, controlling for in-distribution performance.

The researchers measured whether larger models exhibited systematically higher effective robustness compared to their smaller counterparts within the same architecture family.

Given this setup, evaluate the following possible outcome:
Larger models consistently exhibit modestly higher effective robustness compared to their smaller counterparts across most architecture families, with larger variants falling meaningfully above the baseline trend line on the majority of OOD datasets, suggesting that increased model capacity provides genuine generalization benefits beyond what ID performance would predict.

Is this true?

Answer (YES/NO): NO